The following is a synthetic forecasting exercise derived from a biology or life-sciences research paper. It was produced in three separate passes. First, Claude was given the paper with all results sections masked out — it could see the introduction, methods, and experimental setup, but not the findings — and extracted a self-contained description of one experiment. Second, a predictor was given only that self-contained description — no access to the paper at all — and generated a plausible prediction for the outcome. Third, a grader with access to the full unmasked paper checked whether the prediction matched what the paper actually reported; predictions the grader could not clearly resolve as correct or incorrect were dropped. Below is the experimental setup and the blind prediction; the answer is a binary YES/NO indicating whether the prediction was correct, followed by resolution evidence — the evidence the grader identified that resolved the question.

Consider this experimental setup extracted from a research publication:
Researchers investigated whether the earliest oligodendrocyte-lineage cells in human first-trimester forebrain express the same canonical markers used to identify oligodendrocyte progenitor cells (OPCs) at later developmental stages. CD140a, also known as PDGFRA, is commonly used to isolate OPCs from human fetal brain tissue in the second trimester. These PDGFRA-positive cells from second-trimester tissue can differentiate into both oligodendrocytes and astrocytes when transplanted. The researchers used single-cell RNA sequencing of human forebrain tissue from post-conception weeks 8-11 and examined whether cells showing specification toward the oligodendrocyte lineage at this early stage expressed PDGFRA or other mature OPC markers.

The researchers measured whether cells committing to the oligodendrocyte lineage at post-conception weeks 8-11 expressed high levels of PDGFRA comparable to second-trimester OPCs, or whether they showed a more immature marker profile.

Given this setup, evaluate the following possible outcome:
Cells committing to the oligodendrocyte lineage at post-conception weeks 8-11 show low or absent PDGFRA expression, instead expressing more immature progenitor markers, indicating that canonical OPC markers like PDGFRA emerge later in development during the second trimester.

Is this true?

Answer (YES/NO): NO